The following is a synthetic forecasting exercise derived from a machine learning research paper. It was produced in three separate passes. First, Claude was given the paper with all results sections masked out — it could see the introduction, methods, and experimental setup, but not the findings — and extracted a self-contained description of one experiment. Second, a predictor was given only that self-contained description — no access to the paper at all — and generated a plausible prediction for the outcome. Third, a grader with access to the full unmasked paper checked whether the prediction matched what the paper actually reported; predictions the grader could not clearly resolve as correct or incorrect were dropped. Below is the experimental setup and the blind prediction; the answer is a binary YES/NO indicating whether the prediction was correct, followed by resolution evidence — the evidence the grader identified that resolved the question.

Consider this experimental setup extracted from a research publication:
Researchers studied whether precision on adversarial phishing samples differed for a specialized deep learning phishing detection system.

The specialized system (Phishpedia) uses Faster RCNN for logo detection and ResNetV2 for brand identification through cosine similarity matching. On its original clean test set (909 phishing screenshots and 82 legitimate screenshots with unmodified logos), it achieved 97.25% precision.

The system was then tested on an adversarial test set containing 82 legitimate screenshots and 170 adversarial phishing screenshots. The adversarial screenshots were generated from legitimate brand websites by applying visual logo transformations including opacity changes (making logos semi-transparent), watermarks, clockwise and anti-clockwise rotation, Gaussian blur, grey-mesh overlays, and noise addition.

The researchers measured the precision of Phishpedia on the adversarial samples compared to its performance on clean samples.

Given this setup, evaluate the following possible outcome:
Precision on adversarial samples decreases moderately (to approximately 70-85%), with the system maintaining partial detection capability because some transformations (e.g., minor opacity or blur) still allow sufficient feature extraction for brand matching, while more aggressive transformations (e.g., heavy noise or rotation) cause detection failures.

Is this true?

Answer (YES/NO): YES